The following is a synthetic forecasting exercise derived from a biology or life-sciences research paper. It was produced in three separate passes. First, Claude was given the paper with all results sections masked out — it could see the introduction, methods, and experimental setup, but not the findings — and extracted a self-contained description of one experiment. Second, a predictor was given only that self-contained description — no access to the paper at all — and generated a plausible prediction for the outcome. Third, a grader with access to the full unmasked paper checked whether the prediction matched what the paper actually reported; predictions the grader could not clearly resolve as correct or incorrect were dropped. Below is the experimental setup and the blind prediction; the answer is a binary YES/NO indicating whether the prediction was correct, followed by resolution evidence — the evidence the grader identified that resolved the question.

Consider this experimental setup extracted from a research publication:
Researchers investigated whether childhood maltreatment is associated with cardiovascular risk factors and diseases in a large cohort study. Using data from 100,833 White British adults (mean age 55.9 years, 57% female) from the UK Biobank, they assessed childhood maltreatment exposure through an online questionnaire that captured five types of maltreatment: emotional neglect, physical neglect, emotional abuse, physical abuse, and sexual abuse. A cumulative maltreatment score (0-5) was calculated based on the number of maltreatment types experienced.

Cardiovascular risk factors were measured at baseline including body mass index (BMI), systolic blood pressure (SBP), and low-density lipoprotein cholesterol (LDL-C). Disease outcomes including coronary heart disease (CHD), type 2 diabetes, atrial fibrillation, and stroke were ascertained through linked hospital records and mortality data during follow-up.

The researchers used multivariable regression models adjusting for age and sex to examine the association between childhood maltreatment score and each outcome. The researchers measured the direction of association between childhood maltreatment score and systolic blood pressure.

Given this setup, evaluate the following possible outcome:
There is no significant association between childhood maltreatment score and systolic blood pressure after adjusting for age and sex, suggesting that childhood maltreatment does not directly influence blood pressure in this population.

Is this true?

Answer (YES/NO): NO